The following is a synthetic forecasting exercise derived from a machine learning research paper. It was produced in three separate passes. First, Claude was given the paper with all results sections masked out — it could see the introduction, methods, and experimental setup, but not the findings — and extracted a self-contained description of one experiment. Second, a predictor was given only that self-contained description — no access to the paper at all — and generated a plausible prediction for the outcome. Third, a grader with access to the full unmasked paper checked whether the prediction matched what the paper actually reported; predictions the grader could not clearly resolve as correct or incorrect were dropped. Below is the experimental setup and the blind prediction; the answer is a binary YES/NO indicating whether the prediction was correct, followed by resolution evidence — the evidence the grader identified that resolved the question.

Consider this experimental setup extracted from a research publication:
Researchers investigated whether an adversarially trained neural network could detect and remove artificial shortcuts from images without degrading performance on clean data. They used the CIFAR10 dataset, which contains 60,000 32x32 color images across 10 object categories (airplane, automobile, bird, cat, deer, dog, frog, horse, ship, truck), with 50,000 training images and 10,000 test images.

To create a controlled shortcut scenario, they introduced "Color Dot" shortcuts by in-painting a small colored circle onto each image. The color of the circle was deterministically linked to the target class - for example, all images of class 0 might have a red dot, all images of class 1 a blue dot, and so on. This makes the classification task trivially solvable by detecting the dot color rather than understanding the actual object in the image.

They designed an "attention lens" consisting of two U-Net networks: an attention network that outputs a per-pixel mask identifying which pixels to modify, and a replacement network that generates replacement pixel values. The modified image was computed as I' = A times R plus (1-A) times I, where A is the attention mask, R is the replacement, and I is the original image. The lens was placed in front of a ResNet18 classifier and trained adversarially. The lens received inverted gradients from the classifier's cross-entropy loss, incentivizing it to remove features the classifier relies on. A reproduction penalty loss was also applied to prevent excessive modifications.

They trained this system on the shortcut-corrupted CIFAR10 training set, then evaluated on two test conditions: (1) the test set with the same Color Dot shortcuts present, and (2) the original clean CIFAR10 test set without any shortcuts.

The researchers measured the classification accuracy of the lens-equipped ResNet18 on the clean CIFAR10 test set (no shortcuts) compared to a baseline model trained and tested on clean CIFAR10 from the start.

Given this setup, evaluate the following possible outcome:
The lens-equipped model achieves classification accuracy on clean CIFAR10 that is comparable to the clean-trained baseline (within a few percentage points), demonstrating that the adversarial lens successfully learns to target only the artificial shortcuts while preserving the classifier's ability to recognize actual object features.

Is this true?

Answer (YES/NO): YES